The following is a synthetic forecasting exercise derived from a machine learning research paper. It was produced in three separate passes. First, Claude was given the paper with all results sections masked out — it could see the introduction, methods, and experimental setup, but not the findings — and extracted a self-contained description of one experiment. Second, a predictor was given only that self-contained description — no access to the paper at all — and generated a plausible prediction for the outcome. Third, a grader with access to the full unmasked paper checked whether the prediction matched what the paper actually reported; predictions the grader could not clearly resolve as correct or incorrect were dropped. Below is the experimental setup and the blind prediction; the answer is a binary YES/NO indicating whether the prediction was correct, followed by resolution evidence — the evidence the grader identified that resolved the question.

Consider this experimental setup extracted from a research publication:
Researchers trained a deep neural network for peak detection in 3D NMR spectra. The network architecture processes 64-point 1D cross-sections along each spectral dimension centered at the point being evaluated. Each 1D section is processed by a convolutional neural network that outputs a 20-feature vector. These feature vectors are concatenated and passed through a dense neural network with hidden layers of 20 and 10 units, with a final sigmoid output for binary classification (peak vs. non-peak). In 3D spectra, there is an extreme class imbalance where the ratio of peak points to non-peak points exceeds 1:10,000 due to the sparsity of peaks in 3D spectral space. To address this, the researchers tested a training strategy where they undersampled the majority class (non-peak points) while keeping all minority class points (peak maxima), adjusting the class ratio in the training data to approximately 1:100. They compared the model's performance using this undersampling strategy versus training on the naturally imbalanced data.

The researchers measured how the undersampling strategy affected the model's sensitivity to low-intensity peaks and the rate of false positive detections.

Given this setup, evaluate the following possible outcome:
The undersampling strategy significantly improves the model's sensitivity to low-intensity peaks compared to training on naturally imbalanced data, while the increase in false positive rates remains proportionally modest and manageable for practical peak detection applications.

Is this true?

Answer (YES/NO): NO